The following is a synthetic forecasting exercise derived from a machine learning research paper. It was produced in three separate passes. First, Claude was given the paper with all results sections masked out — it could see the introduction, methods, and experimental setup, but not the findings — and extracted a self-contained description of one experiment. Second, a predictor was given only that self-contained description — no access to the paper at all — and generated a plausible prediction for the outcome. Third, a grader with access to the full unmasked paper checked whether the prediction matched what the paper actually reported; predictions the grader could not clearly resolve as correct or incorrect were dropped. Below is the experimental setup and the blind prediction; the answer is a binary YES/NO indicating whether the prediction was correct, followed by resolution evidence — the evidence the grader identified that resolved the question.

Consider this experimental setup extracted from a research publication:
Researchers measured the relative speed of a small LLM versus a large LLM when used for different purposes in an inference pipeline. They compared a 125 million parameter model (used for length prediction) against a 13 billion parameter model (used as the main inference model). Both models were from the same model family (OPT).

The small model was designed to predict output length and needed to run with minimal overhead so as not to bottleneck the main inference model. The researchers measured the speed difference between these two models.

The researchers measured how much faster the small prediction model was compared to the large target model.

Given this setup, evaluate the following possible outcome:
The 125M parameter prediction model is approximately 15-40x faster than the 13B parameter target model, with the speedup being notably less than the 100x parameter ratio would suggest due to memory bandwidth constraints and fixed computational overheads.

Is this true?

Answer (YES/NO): NO